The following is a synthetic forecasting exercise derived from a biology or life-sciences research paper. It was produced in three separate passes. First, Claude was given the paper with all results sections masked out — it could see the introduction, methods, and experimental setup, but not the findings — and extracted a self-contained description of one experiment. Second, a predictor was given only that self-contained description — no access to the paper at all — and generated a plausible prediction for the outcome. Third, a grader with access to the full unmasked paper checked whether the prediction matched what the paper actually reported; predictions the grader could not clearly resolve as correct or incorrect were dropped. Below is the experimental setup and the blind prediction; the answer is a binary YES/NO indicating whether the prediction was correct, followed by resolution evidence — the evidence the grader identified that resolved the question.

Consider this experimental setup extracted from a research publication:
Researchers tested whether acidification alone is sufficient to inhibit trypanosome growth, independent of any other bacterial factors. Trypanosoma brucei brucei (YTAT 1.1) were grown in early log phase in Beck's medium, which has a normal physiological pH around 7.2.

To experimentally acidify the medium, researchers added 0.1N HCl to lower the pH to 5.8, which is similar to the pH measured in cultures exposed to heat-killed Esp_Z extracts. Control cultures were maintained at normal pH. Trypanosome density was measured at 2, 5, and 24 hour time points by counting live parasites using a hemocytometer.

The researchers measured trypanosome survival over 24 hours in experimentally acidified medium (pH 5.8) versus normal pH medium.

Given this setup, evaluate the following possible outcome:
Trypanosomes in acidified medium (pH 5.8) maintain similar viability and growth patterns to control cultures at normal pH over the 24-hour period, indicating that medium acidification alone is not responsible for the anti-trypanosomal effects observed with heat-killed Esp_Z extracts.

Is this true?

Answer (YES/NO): NO